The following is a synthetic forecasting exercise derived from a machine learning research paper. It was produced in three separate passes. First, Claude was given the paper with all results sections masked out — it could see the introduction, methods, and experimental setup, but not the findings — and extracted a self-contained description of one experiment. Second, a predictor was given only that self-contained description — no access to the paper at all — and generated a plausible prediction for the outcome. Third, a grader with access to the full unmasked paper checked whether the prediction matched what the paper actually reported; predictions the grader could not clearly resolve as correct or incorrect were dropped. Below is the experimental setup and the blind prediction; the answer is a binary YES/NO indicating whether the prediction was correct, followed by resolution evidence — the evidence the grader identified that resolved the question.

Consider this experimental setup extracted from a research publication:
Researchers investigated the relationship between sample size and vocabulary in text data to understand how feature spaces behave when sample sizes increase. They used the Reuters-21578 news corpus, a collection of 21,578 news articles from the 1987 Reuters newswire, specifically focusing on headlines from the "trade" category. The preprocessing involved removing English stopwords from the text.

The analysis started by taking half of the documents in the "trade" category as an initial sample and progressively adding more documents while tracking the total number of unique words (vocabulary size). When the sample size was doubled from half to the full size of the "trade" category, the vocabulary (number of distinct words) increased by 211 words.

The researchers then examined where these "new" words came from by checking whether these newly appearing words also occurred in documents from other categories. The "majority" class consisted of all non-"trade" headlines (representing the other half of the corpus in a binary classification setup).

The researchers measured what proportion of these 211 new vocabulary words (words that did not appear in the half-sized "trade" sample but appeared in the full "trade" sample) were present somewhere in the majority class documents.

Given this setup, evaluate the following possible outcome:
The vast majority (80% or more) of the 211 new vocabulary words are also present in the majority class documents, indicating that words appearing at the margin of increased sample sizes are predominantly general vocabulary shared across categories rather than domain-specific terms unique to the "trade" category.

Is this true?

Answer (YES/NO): NO